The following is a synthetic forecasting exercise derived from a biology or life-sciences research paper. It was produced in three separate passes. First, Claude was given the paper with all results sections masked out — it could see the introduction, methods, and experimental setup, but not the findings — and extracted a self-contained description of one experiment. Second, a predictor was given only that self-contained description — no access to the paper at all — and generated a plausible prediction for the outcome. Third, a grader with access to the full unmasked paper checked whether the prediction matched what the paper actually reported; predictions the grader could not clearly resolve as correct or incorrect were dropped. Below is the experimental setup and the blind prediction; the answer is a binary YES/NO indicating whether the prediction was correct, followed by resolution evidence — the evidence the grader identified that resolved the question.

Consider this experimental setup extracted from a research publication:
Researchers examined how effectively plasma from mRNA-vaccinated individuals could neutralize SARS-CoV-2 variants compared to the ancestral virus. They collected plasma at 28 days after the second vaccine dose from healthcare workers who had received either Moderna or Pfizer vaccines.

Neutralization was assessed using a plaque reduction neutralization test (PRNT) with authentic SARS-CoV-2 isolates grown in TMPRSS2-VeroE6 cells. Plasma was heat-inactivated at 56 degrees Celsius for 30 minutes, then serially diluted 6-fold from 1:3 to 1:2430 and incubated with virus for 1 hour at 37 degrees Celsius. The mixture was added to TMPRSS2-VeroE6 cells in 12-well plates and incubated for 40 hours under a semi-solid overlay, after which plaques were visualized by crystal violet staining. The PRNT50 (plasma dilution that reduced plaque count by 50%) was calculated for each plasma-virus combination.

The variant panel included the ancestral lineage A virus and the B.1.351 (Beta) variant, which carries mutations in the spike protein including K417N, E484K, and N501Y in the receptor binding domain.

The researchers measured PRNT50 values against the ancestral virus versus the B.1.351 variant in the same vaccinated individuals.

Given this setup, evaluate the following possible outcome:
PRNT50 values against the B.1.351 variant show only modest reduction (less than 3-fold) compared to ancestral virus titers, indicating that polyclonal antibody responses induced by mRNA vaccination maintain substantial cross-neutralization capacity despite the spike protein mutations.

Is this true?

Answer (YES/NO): NO